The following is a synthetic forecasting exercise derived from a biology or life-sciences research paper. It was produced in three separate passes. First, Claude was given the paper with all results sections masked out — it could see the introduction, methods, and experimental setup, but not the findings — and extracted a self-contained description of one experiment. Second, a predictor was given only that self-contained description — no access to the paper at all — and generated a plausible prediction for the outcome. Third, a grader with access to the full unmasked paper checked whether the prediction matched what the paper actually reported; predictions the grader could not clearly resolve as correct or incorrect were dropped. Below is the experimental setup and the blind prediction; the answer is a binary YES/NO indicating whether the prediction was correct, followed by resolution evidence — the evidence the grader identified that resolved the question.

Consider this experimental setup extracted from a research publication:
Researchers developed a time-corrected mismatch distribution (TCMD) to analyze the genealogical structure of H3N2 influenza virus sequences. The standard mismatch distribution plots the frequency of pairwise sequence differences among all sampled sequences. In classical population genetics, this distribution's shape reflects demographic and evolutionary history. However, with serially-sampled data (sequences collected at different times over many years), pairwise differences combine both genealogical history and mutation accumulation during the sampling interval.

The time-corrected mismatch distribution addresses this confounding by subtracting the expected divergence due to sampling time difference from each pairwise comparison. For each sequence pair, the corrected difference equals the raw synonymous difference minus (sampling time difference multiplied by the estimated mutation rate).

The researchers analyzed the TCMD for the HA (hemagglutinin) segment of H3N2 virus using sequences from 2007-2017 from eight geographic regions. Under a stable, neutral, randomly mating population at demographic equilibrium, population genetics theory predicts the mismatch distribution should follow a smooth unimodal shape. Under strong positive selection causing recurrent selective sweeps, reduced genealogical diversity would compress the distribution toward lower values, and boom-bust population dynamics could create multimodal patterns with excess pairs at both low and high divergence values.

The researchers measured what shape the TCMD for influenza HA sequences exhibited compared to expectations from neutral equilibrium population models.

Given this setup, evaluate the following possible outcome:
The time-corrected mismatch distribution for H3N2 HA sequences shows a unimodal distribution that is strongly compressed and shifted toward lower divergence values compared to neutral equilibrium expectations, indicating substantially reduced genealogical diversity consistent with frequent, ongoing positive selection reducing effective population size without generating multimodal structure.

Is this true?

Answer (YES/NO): NO